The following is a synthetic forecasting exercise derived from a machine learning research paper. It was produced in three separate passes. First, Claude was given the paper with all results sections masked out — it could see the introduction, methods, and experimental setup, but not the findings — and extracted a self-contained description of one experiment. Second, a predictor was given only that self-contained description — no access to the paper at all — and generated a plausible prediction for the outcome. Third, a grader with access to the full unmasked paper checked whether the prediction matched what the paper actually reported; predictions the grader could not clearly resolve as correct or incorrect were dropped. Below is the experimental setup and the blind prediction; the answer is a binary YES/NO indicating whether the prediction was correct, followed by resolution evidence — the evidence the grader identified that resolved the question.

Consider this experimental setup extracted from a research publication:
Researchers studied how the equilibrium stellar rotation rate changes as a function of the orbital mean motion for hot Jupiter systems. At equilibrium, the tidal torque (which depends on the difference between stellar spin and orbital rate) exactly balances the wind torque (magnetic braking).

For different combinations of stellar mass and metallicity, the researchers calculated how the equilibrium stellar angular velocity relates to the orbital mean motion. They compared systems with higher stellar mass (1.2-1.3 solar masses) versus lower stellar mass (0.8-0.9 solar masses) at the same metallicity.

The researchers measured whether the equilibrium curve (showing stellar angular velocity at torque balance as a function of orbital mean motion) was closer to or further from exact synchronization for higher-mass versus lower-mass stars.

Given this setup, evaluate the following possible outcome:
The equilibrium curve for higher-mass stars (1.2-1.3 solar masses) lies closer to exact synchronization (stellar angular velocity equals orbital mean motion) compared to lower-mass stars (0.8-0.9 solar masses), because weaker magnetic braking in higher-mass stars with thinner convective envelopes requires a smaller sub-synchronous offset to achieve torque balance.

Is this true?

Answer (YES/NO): YES